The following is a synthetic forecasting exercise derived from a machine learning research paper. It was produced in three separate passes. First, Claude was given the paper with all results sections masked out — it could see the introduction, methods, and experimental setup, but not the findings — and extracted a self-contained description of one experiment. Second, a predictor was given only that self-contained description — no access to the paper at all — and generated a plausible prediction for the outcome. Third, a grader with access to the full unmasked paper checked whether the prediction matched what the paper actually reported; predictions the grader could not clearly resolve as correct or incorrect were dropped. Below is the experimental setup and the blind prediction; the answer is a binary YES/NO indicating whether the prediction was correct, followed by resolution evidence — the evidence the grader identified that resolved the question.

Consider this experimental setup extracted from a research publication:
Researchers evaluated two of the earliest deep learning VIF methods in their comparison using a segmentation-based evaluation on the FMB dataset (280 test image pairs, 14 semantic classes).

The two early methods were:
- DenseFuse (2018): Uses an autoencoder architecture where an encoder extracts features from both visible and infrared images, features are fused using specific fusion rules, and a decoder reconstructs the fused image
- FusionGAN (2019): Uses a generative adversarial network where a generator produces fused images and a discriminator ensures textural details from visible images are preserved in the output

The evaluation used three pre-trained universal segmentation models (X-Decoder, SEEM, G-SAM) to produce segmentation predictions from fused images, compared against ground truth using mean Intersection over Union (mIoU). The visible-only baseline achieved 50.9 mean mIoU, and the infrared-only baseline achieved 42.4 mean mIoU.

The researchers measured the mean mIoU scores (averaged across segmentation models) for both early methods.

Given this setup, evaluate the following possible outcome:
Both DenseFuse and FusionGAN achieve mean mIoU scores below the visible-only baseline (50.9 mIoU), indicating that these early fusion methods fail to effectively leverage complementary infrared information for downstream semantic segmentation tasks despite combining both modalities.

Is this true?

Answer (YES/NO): YES